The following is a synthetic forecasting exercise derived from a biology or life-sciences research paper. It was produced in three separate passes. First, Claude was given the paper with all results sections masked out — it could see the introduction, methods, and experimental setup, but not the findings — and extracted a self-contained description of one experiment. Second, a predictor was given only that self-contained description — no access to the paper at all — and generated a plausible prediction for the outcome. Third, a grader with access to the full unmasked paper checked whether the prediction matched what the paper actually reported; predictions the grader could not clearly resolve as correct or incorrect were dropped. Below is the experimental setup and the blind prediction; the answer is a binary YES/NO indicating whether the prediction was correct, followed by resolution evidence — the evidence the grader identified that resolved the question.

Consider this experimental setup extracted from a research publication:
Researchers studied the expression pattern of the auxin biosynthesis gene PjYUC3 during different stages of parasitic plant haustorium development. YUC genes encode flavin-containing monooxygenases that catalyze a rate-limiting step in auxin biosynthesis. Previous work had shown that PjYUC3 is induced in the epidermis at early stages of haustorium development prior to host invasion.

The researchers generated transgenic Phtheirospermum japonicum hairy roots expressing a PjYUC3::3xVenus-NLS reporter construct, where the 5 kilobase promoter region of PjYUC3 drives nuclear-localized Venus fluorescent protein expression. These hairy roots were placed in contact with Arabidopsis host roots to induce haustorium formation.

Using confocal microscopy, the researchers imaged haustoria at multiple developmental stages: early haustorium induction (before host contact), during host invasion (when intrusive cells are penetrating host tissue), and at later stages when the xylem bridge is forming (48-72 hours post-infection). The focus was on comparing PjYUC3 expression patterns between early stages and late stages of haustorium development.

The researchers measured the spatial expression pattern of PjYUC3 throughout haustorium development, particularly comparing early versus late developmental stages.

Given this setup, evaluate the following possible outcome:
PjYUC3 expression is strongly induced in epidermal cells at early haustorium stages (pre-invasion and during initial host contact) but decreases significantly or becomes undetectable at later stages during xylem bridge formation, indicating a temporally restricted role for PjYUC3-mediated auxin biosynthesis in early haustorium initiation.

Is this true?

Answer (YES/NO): NO